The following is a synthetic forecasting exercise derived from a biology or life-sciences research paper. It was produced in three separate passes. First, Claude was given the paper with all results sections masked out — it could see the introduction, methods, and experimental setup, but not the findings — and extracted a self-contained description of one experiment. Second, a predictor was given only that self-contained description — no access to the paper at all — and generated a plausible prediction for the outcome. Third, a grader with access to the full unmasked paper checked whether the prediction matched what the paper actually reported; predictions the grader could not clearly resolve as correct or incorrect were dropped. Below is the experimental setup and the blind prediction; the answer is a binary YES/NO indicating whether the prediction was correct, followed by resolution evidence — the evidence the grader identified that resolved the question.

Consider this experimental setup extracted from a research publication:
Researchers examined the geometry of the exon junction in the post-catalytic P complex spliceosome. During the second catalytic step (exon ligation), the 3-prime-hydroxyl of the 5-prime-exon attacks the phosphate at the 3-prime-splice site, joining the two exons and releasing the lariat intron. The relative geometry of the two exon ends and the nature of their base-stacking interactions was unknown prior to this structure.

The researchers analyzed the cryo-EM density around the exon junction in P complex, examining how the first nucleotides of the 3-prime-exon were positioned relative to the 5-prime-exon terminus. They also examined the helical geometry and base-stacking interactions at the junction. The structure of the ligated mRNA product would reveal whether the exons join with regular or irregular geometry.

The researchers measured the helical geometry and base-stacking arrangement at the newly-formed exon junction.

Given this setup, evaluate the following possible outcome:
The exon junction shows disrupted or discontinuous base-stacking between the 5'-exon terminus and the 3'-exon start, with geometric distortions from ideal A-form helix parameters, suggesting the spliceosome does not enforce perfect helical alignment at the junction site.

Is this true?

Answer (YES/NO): NO